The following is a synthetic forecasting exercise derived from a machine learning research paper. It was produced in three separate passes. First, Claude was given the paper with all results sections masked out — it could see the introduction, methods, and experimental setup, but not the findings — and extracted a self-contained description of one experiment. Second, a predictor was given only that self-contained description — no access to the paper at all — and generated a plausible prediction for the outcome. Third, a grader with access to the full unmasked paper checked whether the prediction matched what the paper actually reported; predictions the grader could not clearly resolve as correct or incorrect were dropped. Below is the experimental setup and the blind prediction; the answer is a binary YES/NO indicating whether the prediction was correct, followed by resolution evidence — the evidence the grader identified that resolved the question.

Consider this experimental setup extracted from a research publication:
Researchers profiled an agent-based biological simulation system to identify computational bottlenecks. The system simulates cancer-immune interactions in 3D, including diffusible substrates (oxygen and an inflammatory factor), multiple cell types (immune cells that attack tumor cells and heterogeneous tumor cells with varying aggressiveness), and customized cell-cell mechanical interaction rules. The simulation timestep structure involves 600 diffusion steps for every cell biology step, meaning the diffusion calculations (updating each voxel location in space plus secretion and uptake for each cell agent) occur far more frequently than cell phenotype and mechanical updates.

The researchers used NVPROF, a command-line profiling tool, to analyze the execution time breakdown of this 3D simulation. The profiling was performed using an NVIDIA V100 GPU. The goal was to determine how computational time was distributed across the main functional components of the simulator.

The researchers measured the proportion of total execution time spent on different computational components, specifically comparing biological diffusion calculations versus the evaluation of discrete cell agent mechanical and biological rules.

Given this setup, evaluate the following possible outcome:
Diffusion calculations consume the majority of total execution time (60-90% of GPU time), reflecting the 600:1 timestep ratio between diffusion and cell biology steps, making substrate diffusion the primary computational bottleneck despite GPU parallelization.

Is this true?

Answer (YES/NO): YES